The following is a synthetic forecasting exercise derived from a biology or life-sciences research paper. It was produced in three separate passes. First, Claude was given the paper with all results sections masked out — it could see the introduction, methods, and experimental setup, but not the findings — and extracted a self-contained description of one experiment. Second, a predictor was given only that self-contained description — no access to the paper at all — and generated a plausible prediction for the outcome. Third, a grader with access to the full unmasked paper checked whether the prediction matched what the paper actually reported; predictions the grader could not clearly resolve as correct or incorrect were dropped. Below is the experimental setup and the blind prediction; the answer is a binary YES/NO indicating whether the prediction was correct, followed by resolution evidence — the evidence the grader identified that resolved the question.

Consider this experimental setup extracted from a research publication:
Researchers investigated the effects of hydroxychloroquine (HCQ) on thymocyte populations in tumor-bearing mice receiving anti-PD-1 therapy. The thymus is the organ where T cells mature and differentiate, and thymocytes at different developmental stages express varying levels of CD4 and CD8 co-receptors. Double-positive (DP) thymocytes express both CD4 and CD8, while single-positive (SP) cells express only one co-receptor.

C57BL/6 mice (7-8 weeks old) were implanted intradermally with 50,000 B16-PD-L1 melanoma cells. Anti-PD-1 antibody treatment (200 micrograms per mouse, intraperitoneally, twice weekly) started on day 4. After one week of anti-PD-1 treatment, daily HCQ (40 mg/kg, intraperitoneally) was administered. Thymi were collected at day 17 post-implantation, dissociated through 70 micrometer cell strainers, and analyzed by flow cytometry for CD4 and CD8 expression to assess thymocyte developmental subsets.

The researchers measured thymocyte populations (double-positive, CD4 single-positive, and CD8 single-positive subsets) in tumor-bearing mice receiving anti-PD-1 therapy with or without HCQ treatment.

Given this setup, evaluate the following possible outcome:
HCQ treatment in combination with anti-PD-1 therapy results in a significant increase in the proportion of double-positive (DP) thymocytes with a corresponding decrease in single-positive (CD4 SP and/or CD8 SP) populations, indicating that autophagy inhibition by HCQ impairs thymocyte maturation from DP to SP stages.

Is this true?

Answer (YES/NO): NO